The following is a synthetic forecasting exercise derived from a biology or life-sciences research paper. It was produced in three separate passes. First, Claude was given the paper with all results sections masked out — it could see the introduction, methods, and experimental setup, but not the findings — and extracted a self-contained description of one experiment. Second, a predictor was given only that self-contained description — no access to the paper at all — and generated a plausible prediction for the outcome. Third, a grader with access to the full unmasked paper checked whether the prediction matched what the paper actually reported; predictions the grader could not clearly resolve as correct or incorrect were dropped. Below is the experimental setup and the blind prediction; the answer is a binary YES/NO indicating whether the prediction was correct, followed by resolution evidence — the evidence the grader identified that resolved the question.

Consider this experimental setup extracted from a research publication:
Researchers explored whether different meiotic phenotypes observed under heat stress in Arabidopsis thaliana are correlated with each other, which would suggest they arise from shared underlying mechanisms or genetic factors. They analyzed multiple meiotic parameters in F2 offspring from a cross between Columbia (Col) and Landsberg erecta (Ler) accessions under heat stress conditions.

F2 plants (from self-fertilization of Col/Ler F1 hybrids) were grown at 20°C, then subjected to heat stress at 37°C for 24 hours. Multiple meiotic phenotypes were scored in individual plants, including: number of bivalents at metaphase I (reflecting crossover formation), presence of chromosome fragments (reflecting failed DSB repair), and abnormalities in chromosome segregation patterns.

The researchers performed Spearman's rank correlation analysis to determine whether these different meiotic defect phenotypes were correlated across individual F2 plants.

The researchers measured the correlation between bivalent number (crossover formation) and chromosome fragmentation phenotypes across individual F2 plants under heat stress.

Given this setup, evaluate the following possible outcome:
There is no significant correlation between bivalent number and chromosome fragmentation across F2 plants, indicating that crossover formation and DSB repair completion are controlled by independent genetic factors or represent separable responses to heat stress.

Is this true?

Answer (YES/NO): NO